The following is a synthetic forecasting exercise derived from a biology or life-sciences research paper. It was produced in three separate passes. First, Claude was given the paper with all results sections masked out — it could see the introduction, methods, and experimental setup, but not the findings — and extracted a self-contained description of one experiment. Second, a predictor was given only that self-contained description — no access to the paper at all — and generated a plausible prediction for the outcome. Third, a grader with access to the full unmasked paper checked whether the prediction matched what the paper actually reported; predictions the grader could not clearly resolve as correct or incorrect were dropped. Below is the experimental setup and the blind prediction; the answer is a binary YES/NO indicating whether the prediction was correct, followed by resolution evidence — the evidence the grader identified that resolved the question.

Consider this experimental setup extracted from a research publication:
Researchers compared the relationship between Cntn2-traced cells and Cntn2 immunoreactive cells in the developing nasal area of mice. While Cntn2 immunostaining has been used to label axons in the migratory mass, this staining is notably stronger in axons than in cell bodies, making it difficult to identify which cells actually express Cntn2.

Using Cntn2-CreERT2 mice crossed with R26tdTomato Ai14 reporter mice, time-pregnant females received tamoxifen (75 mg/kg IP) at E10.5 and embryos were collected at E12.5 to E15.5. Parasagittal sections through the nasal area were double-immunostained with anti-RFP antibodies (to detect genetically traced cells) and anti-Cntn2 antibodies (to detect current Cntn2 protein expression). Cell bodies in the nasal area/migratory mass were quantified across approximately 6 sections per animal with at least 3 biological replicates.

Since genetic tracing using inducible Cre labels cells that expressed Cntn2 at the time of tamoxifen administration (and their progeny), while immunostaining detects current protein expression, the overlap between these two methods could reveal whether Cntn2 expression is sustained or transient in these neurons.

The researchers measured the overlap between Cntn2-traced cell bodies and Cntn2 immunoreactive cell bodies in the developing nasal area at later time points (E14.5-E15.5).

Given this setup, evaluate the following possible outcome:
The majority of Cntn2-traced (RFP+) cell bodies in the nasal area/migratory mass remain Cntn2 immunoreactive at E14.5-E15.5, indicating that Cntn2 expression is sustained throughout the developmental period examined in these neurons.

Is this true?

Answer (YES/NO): NO